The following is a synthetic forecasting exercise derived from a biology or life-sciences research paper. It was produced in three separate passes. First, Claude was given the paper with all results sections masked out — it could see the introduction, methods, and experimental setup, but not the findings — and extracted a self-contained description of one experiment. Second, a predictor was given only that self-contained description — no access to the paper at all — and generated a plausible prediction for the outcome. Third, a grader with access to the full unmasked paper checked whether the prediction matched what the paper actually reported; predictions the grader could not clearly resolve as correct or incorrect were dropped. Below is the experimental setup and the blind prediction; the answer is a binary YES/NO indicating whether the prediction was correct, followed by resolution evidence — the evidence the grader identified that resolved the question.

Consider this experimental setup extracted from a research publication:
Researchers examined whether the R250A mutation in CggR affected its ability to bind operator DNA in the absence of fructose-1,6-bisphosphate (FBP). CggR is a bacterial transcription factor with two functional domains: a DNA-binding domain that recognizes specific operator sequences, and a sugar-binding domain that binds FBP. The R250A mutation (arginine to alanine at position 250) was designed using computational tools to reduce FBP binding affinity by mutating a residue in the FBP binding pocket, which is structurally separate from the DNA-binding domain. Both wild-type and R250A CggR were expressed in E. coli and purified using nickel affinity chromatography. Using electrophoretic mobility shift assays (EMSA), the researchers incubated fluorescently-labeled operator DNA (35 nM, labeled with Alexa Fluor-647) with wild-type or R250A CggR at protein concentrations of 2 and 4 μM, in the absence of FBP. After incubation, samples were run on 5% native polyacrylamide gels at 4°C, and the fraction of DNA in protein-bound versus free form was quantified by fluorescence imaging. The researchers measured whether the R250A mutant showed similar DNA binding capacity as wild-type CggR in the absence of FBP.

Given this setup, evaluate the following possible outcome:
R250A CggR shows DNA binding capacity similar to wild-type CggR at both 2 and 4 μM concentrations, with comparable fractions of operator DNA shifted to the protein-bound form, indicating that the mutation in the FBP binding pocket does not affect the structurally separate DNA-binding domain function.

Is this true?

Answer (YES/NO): YES